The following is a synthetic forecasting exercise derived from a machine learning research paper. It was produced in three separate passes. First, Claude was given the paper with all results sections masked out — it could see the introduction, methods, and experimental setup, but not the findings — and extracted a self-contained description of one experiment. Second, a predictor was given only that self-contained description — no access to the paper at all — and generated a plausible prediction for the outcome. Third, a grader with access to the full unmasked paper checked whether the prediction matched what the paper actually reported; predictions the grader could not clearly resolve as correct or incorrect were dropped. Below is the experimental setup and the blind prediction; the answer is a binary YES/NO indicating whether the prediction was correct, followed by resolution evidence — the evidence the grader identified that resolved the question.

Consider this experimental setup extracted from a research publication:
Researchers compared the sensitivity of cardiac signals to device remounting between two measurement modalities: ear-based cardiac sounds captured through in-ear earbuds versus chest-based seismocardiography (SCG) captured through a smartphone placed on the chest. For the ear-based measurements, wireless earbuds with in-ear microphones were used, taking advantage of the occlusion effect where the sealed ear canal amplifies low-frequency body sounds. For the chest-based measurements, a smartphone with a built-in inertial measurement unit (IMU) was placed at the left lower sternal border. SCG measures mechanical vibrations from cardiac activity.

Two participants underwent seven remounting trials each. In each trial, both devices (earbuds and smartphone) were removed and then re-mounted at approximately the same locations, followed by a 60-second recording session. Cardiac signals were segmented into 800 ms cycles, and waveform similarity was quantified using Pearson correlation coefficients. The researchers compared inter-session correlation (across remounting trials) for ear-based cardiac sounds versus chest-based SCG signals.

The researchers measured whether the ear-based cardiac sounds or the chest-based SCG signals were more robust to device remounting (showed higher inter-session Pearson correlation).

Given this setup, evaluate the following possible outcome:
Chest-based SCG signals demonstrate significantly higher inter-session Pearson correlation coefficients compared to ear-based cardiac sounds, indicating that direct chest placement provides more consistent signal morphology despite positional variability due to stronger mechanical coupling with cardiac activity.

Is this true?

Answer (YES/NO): NO